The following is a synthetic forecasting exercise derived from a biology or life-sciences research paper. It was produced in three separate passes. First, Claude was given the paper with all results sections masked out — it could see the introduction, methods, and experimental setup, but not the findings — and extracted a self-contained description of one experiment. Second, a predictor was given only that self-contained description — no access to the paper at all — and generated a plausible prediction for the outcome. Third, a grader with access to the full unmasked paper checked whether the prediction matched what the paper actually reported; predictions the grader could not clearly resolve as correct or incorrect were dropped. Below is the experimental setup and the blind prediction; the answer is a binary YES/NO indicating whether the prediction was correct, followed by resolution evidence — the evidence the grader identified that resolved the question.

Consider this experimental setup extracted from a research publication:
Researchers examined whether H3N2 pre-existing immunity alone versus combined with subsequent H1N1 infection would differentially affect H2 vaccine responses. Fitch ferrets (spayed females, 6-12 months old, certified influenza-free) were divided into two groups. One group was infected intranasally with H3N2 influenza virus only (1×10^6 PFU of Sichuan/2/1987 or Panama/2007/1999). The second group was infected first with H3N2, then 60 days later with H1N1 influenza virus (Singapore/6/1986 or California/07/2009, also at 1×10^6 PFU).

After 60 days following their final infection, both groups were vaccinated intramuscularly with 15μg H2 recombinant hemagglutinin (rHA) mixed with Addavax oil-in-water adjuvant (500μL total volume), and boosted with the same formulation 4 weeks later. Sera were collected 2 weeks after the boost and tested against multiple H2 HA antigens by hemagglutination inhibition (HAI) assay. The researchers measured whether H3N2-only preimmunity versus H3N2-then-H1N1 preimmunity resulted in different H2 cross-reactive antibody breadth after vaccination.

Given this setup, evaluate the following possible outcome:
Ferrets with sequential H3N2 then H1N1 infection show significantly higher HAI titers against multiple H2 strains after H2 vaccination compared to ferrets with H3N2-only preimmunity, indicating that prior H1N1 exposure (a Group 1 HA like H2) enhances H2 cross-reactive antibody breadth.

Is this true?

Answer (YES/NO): NO